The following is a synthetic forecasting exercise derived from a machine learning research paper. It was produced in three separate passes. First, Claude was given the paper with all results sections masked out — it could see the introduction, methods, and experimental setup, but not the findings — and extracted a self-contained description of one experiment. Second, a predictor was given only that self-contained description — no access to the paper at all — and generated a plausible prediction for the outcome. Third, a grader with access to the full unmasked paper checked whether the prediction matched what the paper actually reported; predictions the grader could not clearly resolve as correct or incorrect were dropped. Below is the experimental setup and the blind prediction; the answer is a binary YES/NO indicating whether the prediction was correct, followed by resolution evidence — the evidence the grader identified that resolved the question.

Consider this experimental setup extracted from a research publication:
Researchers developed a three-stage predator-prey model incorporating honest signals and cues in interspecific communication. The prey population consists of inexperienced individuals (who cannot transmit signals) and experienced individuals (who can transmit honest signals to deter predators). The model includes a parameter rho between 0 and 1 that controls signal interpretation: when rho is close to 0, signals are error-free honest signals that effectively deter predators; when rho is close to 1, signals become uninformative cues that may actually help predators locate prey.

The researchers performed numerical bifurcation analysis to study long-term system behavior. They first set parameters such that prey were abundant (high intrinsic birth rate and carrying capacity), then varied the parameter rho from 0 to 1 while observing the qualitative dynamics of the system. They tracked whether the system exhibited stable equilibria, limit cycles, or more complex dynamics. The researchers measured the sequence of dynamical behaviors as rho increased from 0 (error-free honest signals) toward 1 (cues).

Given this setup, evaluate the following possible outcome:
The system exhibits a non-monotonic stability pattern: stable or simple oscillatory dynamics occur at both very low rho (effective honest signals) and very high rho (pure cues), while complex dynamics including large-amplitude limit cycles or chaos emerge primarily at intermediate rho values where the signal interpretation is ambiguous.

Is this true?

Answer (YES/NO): NO